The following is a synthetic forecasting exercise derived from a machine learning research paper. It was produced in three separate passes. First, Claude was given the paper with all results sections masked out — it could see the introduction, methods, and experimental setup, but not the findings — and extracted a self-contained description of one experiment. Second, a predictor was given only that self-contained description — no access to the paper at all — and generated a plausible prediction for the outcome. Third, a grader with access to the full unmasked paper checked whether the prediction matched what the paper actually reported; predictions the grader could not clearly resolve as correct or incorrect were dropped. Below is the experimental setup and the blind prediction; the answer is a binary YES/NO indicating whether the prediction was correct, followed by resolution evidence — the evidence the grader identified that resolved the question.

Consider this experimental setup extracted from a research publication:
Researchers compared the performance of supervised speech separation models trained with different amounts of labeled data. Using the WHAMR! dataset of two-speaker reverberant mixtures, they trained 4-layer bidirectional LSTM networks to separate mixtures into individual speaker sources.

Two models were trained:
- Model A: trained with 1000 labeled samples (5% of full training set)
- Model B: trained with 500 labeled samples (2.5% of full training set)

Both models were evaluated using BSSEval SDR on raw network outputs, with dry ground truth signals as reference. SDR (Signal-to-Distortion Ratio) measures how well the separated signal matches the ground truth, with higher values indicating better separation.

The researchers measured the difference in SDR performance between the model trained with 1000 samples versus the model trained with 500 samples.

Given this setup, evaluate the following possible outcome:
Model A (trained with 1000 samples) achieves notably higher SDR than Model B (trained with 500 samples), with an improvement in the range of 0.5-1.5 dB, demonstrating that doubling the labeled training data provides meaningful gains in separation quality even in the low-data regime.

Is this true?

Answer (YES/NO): YES